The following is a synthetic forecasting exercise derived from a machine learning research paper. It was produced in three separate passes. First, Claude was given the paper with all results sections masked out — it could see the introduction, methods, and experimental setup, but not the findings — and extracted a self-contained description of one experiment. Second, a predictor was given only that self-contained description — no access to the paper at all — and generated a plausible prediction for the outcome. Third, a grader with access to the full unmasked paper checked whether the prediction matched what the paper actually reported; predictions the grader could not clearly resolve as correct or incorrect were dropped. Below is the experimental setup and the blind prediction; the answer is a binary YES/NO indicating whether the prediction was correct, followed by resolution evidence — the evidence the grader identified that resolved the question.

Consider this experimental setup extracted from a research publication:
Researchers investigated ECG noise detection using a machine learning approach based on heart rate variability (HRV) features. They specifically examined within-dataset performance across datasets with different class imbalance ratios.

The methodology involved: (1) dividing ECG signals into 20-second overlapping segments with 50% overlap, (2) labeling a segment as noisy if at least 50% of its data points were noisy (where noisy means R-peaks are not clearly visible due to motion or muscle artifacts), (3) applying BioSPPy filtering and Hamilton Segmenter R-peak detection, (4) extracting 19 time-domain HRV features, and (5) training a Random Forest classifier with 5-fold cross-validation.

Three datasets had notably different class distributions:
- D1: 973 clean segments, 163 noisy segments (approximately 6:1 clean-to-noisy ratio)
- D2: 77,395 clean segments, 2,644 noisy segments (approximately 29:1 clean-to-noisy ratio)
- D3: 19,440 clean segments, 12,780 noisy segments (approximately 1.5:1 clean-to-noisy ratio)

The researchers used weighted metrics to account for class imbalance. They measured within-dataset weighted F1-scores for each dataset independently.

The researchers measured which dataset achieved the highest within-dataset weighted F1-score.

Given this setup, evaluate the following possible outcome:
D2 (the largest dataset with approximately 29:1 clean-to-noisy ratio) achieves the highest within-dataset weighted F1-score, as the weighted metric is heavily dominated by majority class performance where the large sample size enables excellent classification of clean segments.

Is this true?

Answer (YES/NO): YES